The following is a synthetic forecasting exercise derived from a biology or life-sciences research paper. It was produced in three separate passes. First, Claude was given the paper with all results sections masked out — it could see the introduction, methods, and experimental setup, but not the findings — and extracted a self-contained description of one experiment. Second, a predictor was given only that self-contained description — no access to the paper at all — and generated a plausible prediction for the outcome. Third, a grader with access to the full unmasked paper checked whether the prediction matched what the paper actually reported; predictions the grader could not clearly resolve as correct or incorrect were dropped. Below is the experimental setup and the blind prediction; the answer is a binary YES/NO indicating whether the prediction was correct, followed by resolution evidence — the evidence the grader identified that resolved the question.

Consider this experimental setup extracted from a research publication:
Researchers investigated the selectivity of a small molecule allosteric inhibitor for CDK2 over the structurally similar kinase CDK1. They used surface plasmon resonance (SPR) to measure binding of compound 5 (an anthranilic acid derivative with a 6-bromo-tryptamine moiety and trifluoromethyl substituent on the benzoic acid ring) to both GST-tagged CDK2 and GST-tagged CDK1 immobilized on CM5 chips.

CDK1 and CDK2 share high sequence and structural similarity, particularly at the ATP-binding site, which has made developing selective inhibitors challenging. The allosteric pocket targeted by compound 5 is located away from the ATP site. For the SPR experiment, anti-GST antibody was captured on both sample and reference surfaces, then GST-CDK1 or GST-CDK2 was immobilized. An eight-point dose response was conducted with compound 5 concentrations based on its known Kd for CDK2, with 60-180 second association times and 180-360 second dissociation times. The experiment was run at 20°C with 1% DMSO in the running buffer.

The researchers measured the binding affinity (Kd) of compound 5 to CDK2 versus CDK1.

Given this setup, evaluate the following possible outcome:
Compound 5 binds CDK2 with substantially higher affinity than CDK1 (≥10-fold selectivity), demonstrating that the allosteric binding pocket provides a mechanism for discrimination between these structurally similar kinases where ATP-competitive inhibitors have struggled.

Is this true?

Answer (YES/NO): YES